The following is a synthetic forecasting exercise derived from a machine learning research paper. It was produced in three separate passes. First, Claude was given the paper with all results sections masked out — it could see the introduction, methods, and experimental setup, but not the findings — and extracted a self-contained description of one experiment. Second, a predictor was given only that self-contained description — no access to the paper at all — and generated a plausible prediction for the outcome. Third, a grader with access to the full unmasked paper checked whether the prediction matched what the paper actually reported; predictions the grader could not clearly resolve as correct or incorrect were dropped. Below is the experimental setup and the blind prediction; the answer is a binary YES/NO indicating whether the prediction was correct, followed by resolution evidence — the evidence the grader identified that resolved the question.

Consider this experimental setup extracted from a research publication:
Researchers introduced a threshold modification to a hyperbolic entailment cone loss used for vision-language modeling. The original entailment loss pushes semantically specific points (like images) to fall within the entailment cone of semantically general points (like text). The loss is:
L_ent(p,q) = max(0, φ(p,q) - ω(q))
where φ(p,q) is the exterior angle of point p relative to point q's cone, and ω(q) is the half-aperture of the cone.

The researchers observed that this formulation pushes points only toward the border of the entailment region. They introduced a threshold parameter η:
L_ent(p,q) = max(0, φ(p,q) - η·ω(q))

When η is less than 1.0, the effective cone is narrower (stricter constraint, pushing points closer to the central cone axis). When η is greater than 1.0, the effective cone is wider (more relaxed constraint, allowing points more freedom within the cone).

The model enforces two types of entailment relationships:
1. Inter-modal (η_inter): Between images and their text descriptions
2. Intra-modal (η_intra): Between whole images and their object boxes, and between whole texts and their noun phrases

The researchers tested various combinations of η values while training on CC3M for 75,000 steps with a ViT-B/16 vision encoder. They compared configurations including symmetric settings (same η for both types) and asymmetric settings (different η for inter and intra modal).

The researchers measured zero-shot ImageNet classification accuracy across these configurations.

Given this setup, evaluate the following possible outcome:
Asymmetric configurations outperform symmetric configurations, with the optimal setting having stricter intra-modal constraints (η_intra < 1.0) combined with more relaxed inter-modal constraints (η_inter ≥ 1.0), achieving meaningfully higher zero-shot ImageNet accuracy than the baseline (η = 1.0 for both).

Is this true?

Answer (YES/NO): NO